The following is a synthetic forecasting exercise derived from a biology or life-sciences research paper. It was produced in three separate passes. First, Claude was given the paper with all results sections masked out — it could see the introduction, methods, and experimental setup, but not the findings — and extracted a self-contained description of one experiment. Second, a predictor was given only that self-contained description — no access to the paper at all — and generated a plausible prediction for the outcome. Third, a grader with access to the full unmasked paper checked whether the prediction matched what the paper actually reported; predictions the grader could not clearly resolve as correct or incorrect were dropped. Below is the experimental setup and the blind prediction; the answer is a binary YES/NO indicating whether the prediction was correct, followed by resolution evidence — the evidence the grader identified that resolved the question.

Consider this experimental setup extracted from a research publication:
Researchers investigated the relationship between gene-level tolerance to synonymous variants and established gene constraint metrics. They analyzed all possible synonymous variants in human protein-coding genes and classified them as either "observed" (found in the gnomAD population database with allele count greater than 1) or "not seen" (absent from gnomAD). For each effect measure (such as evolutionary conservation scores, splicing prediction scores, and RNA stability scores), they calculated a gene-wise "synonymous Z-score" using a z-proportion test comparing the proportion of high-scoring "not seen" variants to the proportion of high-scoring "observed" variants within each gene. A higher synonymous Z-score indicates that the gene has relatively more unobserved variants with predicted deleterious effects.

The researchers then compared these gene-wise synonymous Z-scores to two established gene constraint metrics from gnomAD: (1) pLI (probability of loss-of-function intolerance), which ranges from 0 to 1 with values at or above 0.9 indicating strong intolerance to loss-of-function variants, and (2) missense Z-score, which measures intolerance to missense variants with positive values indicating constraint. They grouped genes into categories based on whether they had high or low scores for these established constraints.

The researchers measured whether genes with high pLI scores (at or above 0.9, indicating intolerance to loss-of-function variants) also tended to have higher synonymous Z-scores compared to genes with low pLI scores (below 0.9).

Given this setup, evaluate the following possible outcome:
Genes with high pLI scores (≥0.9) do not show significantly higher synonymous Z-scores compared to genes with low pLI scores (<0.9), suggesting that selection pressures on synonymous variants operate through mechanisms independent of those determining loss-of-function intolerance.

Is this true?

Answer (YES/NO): NO